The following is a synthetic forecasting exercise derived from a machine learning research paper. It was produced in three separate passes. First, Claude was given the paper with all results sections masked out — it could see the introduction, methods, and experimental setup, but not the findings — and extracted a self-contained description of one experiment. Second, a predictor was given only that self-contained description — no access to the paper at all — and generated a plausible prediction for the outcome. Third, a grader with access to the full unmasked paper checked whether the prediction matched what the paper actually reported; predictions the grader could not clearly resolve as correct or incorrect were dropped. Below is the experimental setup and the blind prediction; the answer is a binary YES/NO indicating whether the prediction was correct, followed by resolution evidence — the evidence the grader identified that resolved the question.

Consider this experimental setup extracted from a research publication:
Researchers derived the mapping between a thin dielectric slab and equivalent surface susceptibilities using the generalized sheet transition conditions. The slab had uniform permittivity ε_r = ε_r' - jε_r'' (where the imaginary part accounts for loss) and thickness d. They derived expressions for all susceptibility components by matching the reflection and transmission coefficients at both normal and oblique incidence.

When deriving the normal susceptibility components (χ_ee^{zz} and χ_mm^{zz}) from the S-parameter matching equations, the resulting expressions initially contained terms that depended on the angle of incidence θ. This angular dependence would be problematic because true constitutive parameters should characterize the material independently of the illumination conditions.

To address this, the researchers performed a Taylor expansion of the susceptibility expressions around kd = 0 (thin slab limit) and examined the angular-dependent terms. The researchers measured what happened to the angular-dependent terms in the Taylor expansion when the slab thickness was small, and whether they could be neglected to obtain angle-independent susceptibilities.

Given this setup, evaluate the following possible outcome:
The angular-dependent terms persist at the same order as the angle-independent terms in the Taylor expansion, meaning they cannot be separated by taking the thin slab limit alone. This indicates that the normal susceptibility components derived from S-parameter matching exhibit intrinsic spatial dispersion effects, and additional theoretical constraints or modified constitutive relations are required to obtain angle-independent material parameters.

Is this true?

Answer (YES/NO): NO